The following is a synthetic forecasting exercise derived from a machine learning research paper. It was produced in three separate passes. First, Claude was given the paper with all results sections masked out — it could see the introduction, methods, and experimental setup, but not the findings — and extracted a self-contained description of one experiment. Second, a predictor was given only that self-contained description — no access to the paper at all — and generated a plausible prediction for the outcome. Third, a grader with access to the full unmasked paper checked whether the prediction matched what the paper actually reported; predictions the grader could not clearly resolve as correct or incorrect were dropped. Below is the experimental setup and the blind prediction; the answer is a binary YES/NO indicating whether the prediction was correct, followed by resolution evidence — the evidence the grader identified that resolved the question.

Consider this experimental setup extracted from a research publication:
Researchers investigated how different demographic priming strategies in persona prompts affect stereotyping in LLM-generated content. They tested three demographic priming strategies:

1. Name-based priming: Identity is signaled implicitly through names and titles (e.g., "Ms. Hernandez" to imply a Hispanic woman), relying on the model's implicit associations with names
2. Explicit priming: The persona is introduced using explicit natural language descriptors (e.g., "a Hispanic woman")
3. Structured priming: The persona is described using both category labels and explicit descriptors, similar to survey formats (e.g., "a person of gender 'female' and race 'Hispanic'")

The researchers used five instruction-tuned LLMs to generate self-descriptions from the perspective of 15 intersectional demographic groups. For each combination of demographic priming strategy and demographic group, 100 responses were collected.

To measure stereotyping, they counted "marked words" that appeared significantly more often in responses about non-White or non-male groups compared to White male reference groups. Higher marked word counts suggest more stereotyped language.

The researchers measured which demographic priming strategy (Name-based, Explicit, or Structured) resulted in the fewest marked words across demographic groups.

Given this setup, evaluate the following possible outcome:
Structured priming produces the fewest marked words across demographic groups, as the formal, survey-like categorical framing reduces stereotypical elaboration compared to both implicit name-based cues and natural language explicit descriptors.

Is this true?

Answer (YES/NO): NO